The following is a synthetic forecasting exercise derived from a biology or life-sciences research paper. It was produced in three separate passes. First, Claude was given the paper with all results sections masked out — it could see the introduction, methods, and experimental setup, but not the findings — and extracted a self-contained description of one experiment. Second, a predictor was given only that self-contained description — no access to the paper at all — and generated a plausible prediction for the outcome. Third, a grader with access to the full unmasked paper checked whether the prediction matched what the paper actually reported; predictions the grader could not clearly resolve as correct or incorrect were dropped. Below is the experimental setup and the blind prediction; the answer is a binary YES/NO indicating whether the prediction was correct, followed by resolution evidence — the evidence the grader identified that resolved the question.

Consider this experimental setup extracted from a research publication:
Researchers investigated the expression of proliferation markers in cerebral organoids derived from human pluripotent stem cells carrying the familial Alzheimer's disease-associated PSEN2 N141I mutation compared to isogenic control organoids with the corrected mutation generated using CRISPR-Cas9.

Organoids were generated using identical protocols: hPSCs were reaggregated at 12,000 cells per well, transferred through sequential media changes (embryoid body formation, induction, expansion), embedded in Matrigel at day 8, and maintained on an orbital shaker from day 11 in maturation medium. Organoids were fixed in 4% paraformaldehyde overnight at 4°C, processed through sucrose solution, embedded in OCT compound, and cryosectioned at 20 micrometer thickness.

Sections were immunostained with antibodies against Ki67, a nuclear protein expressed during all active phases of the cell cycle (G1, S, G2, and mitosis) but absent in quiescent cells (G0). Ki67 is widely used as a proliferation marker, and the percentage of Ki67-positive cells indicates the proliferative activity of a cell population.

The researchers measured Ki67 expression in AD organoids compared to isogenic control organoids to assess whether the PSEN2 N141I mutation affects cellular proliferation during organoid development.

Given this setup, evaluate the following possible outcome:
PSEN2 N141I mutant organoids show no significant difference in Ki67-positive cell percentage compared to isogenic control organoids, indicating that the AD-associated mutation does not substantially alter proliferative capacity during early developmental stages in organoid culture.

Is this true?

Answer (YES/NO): YES